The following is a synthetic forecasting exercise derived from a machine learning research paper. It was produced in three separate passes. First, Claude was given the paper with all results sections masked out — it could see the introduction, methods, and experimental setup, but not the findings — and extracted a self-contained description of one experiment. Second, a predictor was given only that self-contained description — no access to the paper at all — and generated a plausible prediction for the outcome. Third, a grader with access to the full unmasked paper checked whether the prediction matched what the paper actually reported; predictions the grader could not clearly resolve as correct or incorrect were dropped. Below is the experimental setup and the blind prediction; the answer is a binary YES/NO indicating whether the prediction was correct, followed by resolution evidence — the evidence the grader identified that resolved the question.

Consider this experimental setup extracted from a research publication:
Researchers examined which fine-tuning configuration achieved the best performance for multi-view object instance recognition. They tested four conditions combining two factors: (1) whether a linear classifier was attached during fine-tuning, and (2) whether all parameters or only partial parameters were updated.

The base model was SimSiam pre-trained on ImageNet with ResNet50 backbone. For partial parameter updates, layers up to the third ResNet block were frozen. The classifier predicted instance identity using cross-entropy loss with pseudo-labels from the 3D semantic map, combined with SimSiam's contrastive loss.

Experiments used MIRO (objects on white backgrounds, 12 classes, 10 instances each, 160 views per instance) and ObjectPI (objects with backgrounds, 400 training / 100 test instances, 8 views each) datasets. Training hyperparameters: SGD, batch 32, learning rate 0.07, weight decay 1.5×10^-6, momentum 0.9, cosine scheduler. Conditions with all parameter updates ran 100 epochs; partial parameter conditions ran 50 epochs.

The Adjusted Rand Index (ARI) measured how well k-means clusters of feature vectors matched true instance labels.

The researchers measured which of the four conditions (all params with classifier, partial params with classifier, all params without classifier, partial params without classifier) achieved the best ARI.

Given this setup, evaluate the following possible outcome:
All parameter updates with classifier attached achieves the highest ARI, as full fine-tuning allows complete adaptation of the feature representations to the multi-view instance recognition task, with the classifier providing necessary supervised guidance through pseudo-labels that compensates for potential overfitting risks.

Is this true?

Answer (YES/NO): NO